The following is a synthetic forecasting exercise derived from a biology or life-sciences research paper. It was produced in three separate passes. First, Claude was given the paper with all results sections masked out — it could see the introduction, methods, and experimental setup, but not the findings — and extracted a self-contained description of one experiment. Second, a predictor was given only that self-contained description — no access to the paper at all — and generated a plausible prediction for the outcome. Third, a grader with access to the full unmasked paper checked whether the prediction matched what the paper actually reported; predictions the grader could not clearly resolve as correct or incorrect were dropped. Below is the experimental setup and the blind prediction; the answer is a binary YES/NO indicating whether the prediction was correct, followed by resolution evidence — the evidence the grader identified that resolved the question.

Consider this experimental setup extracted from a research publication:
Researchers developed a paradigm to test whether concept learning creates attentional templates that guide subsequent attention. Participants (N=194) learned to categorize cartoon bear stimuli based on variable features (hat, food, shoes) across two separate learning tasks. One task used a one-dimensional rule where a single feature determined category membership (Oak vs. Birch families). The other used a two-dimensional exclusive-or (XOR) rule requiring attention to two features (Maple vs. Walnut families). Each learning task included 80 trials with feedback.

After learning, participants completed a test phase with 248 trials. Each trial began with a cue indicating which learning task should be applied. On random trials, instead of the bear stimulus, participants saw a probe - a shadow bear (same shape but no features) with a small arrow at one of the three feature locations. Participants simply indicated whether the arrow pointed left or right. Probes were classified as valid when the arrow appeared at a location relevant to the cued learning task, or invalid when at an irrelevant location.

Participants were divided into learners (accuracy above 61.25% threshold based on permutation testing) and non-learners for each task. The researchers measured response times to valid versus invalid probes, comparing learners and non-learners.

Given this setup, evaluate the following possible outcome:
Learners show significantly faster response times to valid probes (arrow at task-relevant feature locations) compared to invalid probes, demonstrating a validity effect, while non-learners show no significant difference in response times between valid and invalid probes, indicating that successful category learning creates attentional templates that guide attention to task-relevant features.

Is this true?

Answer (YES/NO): YES